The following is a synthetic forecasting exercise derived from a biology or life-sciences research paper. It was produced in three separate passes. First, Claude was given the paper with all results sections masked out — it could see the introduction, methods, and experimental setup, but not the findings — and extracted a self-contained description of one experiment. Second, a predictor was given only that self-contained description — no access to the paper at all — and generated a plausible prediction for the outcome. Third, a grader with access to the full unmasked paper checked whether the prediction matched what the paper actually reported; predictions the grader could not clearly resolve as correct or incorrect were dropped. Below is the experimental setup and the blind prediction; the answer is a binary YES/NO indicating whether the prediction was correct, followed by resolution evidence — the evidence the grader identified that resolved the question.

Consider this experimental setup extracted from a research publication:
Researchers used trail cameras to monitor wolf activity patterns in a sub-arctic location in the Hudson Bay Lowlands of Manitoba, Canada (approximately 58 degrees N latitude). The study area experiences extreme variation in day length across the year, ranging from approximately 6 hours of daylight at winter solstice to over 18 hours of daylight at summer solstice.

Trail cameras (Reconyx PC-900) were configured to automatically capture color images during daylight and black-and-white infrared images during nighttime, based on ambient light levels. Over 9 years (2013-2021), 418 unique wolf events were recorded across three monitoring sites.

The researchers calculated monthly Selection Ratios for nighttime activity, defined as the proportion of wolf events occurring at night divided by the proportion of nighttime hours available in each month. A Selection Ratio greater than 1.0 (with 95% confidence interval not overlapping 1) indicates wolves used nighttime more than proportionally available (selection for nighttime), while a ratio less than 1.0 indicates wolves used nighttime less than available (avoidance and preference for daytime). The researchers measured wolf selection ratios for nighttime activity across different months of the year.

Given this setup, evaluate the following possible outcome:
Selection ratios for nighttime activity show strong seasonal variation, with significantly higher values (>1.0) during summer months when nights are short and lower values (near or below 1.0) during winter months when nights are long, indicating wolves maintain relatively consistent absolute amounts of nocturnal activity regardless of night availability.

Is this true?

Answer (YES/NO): NO